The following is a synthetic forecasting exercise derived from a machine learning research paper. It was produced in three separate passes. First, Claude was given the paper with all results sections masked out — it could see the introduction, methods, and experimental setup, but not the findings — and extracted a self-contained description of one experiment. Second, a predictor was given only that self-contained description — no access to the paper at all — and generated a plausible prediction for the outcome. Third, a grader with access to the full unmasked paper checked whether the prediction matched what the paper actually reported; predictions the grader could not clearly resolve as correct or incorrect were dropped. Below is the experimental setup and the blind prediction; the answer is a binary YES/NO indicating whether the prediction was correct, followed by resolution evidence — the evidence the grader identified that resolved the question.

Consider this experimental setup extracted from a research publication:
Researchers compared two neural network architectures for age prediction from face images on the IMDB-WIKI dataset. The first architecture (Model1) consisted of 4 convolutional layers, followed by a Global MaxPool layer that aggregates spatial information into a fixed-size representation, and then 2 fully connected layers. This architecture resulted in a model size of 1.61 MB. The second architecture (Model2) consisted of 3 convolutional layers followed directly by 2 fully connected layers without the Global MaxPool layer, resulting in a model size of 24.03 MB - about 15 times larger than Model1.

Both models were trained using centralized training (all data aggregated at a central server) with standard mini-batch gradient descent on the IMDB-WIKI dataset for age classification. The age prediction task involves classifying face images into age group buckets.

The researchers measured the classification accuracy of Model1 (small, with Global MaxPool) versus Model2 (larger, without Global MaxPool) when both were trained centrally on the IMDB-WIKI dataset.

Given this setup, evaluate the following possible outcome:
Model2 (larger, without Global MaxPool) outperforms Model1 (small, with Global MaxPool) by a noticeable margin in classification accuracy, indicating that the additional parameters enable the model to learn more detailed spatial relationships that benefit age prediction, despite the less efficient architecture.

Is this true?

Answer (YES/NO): YES